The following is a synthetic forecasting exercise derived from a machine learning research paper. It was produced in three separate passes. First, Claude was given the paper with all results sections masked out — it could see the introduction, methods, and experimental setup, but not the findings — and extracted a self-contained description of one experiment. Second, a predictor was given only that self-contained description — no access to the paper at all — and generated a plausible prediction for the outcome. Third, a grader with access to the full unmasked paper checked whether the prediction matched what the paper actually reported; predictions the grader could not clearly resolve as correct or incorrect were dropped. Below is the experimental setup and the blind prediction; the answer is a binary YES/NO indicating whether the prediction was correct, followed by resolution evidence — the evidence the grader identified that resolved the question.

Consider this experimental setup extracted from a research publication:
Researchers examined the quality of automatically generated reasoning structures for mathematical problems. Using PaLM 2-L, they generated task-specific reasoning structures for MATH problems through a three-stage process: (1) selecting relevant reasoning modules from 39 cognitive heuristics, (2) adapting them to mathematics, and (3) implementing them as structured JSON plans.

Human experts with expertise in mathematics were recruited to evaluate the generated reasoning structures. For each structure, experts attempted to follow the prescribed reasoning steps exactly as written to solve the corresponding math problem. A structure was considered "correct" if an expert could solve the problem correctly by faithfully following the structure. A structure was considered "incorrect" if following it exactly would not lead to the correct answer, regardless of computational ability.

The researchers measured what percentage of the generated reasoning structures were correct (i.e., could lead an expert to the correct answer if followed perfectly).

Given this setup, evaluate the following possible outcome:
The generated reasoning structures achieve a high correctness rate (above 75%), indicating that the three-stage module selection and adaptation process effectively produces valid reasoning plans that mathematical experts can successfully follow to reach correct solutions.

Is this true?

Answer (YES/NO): YES